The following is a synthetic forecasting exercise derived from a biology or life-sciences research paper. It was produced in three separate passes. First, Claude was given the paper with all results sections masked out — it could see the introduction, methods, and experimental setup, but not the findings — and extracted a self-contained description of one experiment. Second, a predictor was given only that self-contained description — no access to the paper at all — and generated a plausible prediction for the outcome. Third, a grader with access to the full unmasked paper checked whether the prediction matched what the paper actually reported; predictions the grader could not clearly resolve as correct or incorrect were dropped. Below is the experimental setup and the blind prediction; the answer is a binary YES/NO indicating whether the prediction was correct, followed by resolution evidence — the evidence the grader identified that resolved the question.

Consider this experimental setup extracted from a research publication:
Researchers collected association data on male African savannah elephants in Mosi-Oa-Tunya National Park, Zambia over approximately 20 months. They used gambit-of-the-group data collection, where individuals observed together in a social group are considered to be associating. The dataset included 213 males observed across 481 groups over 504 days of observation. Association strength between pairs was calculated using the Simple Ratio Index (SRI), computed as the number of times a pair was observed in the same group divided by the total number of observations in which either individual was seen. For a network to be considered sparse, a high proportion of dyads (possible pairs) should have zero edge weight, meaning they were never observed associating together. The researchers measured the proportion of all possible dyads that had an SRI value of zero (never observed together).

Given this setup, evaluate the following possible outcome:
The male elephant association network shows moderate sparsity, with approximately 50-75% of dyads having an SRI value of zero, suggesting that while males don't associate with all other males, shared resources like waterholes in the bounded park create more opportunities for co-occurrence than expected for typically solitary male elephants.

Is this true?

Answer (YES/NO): NO